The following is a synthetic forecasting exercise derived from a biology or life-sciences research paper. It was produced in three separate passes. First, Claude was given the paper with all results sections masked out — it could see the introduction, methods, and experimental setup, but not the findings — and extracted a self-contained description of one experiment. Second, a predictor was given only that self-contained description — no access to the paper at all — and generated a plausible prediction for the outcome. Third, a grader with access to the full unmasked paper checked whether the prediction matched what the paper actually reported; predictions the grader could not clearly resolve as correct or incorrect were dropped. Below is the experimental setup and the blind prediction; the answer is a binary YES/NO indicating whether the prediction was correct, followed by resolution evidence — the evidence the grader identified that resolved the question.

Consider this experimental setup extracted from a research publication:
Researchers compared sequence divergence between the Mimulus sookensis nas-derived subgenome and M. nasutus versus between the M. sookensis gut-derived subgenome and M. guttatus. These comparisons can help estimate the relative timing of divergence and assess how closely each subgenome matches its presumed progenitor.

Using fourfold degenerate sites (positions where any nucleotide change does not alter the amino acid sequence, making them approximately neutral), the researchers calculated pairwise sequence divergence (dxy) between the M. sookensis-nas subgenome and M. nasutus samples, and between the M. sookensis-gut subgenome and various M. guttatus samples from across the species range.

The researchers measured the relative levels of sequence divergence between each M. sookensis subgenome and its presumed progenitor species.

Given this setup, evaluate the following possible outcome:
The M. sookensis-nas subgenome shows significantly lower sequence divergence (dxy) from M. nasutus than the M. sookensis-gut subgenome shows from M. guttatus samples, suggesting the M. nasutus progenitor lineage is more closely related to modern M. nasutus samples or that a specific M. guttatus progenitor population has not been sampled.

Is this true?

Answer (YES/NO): YES